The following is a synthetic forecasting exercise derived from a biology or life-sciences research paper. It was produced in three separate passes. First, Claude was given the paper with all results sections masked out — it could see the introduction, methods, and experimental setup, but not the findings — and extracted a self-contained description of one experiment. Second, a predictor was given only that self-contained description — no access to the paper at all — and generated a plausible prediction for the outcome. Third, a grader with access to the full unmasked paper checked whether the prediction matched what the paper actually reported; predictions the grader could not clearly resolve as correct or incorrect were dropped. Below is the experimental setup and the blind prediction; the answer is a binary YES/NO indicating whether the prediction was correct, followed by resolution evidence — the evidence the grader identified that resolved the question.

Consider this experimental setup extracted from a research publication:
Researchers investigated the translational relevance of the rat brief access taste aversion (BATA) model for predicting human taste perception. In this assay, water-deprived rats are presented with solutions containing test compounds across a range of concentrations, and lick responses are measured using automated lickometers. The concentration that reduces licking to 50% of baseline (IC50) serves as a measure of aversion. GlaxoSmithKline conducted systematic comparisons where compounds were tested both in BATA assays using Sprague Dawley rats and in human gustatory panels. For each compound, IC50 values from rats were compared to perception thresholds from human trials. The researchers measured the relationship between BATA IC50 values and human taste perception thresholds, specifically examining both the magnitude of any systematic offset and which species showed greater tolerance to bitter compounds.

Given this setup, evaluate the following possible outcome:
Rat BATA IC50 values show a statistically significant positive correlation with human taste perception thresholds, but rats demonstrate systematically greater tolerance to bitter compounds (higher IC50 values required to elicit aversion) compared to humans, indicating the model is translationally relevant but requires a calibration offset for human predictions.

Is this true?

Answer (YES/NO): YES